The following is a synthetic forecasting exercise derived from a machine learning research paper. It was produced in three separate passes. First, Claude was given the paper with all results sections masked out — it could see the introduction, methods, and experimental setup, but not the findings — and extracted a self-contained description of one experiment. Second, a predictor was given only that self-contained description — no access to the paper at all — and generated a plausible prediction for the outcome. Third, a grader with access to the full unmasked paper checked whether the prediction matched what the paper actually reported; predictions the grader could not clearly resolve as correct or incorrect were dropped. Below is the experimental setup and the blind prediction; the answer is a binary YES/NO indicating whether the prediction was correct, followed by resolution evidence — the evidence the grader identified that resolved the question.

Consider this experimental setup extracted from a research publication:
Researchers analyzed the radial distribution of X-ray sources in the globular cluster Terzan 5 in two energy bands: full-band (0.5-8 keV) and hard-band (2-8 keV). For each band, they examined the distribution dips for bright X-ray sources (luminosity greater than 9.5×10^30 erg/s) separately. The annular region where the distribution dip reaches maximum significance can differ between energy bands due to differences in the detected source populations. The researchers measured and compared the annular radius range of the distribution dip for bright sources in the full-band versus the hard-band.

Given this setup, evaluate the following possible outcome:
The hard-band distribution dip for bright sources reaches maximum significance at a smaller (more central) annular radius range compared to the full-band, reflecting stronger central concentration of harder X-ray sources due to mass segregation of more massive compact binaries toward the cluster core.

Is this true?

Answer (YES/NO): NO